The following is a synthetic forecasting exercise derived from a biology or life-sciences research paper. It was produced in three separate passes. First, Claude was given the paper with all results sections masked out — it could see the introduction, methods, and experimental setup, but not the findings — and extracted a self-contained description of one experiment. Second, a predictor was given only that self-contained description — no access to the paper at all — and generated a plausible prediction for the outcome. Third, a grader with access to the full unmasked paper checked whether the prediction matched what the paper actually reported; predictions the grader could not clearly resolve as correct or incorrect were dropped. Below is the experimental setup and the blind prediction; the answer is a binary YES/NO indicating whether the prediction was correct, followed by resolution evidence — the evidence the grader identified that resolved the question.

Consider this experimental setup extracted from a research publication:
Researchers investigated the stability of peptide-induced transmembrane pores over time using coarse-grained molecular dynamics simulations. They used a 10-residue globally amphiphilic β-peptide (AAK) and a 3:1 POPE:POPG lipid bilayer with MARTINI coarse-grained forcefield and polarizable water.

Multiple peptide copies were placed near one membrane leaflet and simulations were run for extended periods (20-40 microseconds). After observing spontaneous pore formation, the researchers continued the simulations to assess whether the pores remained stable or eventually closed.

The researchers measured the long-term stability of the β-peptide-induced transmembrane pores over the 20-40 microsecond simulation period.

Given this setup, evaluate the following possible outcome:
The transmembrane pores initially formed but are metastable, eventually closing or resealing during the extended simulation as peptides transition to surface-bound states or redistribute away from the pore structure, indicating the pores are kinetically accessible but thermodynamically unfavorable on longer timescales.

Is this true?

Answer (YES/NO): NO